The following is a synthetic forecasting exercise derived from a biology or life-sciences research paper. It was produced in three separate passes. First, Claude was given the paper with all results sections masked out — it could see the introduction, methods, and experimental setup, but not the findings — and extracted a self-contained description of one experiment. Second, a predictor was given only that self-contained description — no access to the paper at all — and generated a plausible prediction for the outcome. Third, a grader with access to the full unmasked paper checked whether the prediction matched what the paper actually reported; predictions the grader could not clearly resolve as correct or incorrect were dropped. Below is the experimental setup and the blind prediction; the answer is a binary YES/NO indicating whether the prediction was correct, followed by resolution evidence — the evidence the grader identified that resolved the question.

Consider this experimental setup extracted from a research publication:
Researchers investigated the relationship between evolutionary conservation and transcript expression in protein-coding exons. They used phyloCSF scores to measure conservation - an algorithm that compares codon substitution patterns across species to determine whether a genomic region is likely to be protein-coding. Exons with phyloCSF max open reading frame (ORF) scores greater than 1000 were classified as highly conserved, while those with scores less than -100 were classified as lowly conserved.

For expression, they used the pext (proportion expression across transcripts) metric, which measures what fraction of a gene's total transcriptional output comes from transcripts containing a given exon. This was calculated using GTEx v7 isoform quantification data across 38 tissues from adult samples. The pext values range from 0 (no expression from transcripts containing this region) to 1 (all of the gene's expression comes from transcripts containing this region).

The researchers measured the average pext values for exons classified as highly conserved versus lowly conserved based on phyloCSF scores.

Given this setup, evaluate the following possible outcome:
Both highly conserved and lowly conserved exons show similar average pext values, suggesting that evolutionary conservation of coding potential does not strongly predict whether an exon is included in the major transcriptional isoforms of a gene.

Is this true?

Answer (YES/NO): NO